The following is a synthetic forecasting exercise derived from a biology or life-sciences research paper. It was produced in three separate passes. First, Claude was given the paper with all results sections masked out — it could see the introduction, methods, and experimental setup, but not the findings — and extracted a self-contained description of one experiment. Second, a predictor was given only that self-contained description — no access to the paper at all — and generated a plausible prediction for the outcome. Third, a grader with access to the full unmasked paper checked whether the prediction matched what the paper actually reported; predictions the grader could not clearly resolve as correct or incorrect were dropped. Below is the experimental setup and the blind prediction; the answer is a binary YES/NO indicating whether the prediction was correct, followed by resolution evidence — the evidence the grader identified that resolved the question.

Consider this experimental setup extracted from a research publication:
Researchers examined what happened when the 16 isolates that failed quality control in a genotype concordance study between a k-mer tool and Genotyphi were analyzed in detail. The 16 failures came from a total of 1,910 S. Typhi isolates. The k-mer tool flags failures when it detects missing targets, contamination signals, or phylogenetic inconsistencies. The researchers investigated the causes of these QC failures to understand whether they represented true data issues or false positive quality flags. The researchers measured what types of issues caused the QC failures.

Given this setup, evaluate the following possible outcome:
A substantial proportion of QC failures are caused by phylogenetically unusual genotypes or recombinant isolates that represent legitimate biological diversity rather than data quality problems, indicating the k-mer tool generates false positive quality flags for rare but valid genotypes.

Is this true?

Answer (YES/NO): NO